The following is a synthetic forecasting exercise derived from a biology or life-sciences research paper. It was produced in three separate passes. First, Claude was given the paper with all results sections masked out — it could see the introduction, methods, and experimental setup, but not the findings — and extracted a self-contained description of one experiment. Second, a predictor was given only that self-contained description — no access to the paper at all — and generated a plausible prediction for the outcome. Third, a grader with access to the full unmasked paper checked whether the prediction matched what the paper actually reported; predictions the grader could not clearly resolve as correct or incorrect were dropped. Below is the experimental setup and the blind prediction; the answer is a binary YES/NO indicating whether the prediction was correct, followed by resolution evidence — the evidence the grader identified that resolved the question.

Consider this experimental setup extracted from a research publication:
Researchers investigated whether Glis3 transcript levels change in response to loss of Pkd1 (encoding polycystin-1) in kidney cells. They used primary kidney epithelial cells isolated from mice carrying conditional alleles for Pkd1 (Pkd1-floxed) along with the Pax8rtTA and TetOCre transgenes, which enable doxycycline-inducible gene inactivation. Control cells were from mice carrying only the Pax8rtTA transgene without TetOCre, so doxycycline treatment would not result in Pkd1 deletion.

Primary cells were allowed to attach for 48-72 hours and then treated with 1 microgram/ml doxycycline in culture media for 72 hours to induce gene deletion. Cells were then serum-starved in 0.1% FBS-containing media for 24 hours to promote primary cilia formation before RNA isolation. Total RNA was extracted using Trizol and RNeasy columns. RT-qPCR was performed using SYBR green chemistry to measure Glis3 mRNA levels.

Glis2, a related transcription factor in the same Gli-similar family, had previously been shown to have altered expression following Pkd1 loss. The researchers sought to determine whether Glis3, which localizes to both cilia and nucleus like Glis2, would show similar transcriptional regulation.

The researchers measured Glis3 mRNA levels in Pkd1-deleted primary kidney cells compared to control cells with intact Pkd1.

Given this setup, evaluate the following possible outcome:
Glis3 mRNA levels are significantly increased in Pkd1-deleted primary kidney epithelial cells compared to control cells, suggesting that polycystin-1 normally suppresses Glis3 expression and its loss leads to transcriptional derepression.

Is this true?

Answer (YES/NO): NO